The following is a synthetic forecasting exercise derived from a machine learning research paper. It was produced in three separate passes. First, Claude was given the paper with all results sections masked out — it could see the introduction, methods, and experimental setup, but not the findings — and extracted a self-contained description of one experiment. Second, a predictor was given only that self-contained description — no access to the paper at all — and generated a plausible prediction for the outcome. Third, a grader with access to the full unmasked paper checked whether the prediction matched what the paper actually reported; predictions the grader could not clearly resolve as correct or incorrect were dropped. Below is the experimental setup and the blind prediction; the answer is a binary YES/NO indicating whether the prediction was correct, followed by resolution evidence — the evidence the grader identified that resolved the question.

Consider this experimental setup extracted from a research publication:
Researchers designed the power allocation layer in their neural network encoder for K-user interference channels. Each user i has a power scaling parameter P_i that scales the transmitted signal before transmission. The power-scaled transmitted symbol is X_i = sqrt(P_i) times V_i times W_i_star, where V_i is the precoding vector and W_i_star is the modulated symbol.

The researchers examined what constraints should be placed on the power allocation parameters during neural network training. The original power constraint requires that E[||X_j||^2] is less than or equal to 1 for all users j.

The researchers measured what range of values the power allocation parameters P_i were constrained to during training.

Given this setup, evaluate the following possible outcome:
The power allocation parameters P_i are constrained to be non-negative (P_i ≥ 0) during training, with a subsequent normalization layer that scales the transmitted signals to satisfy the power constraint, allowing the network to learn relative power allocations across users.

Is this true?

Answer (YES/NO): NO